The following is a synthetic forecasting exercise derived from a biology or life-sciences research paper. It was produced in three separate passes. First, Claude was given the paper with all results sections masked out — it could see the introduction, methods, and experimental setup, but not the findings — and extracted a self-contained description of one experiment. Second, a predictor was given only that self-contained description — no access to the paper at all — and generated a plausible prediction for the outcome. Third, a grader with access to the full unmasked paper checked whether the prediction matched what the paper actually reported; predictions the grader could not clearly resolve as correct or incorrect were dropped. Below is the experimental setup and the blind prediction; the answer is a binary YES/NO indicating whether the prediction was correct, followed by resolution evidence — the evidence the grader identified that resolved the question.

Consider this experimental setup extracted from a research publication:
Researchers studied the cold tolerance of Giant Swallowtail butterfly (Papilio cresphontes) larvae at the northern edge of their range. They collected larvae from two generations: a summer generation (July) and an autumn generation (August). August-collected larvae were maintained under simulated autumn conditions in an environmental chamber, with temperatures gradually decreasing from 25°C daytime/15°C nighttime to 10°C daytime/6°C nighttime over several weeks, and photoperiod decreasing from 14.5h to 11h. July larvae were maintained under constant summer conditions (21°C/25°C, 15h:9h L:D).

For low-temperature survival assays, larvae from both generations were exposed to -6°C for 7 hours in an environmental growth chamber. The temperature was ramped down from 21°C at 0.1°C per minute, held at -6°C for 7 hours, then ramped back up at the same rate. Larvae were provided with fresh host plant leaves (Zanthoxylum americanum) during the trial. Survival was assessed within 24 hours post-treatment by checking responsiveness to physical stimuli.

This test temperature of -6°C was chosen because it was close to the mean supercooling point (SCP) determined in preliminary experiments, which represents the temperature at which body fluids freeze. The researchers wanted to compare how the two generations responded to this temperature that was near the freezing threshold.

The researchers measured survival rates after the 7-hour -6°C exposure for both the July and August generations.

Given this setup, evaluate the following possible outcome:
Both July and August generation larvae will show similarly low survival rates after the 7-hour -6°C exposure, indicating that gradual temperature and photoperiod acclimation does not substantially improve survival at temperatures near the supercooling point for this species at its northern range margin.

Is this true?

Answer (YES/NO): NO